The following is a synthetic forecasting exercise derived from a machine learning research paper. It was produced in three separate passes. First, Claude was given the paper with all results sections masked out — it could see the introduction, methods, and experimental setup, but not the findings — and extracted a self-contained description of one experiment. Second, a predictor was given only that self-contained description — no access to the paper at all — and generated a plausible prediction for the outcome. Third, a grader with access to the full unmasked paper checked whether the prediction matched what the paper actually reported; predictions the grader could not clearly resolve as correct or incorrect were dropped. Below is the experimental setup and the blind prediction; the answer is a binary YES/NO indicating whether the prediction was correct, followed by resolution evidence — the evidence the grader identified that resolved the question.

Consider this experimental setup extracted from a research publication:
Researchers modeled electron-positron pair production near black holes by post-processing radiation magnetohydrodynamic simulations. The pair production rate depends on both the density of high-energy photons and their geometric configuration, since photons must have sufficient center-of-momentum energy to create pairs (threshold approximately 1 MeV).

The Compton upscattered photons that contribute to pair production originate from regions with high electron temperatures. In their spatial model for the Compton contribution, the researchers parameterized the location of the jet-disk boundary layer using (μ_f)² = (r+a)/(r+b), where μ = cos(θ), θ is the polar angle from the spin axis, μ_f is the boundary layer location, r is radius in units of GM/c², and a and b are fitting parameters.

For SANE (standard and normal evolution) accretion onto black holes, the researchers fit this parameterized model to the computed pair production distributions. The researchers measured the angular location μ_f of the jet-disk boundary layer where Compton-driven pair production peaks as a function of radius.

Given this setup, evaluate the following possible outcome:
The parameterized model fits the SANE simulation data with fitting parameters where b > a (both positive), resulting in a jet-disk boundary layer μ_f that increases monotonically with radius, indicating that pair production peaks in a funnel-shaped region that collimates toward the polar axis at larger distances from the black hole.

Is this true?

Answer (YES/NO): YES